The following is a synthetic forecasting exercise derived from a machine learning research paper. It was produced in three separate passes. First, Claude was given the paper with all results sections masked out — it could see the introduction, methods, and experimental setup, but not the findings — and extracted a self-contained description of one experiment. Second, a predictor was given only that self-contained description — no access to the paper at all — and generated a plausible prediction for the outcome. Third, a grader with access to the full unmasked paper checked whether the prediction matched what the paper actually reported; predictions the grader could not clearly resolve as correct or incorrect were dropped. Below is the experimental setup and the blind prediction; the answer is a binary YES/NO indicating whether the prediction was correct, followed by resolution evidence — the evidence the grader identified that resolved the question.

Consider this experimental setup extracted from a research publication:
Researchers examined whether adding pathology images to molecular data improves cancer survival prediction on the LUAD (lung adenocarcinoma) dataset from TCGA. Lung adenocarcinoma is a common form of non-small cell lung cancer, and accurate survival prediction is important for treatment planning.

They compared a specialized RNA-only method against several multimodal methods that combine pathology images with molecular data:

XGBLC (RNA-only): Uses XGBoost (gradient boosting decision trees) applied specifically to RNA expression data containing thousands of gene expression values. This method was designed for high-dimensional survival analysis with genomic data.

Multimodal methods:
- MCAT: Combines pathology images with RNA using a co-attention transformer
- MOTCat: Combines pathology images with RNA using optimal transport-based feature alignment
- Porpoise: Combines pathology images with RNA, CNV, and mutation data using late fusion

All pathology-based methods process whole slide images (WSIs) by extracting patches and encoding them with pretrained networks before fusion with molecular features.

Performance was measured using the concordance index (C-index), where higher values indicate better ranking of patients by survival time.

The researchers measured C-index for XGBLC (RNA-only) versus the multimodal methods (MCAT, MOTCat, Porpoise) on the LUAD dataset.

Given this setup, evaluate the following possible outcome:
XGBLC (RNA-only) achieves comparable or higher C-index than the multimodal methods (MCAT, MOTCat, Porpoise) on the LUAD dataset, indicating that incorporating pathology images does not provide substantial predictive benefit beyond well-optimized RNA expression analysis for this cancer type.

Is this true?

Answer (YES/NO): YES